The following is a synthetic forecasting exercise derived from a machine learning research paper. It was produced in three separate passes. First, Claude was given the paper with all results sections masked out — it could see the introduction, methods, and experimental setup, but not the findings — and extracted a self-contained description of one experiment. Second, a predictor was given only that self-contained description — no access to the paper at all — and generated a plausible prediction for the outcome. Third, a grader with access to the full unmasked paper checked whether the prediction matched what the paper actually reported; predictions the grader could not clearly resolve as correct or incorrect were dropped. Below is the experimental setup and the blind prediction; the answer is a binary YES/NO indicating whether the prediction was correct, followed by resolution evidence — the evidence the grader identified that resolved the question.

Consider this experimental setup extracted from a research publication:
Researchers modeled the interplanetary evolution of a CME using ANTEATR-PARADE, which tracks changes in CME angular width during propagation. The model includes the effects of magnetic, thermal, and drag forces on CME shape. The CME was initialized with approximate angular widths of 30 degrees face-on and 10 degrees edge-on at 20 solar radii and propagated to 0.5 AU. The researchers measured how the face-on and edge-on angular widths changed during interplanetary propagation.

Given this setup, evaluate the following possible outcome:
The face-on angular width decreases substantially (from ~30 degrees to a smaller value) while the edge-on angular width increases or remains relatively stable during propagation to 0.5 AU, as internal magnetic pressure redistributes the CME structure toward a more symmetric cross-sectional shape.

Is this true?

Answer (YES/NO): NO